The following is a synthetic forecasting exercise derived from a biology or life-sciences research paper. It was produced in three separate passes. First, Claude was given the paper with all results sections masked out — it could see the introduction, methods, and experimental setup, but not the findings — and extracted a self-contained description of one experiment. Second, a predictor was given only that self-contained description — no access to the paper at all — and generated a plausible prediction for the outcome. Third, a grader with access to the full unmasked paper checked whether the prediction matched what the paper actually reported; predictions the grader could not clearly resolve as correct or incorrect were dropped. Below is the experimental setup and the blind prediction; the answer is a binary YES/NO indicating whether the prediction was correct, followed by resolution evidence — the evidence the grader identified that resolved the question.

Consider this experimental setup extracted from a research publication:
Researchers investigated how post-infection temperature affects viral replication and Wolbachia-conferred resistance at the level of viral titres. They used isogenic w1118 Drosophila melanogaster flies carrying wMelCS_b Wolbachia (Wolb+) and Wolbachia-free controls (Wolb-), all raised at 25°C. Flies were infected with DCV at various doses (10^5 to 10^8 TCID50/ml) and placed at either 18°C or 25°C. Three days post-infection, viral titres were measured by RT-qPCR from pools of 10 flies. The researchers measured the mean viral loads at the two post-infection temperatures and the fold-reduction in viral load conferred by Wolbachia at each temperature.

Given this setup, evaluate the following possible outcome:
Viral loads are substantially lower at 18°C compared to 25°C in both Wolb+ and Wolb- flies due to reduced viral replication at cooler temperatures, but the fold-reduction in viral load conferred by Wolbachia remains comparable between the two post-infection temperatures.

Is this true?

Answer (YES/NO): NO